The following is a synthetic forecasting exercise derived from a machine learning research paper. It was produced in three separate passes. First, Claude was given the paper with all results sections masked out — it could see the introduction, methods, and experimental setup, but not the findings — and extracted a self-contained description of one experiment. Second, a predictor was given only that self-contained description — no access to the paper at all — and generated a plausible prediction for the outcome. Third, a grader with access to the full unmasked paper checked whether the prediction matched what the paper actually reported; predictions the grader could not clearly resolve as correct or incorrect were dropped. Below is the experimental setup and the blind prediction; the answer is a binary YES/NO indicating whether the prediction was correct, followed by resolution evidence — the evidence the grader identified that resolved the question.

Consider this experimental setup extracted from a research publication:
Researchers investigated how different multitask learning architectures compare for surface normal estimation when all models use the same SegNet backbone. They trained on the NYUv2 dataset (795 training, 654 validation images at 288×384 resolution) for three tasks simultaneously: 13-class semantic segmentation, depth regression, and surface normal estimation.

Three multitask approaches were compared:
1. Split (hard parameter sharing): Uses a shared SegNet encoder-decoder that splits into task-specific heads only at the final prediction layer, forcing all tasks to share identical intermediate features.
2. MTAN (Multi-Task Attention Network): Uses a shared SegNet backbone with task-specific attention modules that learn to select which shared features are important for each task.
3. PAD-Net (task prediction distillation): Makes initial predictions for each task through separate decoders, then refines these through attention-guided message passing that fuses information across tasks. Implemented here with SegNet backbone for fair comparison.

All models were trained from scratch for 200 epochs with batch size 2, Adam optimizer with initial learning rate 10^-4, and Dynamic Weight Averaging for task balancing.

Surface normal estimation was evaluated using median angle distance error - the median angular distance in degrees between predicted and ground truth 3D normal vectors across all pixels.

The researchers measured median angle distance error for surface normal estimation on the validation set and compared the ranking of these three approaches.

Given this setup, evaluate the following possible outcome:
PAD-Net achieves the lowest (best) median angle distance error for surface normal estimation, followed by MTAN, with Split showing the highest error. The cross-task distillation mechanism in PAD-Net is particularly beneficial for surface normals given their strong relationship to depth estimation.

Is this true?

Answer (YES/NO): NO